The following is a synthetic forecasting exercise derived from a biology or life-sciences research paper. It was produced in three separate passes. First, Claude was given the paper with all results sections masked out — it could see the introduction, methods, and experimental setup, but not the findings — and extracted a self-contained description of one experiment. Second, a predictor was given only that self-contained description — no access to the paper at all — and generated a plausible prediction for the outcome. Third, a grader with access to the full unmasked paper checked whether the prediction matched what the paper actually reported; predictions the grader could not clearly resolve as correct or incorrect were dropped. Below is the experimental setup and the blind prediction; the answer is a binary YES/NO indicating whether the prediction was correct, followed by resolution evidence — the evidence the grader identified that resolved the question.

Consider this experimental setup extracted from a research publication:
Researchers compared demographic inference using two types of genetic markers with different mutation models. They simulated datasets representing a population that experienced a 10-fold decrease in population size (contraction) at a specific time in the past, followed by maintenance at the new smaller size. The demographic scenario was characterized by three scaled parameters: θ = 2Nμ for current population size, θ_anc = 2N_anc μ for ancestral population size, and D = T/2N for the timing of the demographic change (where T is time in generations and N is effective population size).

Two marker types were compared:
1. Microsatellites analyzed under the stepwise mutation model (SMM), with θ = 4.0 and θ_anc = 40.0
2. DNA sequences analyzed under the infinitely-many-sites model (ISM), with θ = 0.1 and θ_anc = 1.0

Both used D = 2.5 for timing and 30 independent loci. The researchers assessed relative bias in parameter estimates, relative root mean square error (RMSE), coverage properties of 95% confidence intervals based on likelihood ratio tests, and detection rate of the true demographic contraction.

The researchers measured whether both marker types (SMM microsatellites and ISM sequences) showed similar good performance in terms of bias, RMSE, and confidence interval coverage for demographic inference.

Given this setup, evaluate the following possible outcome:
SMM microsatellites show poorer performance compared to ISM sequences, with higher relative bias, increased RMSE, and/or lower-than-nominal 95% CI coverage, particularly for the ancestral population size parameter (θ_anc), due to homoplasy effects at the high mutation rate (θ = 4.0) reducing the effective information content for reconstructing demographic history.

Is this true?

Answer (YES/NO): NO